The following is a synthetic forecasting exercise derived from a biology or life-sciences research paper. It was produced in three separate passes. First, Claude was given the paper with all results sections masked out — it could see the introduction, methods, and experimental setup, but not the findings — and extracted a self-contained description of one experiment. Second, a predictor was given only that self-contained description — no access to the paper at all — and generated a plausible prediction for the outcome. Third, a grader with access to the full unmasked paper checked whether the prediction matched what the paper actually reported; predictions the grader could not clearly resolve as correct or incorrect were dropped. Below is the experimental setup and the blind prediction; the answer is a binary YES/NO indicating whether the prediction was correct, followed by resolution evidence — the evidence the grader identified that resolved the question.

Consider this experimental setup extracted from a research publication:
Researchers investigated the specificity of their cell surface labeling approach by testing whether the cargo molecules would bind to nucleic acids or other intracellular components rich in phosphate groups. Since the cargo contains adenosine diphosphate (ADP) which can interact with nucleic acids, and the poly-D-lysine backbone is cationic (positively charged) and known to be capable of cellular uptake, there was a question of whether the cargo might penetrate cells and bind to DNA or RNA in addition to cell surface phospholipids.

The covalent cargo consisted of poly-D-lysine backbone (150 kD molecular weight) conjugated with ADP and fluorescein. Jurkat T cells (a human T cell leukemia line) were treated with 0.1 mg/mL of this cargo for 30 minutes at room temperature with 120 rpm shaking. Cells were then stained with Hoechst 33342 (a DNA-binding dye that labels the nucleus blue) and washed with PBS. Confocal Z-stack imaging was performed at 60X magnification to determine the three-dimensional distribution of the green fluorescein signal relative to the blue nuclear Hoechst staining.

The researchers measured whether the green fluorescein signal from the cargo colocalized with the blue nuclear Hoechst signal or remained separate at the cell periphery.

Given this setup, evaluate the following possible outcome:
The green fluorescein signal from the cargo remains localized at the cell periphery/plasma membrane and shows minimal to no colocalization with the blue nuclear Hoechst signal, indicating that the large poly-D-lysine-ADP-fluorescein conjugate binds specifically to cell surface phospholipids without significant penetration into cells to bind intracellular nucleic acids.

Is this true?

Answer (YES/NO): YES